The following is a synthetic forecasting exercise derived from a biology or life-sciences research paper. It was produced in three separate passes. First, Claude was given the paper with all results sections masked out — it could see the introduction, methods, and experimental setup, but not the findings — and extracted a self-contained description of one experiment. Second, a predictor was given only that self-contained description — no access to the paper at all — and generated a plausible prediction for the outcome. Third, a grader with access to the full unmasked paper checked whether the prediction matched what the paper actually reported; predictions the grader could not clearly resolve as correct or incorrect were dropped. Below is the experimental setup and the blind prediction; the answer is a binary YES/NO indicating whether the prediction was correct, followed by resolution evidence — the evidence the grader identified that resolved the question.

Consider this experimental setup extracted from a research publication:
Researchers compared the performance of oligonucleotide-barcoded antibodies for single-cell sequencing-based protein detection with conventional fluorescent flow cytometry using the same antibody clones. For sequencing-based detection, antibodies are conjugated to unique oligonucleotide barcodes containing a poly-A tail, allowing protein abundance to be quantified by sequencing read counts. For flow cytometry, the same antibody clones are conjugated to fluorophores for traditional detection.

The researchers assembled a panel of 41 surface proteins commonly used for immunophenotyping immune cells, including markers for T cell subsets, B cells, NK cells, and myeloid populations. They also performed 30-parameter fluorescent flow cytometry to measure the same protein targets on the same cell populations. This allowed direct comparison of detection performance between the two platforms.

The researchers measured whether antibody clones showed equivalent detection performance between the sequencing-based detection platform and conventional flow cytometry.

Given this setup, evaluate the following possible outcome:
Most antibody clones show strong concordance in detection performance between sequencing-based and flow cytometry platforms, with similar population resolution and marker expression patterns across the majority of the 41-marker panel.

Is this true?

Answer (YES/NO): YES